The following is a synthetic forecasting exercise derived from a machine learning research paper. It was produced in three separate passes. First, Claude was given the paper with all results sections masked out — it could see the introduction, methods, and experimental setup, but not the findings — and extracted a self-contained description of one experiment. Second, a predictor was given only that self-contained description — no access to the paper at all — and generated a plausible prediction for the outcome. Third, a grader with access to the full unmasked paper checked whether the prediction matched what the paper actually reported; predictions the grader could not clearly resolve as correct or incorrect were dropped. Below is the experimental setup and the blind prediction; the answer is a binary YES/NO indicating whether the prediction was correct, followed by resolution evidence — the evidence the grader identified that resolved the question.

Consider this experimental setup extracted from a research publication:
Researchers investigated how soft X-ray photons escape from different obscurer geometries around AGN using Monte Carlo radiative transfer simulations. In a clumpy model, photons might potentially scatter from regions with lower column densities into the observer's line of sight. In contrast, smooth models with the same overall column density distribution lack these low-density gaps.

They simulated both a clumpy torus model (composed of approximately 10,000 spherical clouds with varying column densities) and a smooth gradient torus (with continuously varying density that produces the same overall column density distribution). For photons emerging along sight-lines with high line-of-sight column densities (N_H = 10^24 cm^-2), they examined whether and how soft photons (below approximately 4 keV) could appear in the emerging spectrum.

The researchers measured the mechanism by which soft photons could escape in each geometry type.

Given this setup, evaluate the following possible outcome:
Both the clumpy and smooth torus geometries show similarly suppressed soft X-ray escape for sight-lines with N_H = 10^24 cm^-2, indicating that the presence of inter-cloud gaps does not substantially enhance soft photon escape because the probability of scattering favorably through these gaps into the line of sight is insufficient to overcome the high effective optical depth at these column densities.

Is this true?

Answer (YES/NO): NO